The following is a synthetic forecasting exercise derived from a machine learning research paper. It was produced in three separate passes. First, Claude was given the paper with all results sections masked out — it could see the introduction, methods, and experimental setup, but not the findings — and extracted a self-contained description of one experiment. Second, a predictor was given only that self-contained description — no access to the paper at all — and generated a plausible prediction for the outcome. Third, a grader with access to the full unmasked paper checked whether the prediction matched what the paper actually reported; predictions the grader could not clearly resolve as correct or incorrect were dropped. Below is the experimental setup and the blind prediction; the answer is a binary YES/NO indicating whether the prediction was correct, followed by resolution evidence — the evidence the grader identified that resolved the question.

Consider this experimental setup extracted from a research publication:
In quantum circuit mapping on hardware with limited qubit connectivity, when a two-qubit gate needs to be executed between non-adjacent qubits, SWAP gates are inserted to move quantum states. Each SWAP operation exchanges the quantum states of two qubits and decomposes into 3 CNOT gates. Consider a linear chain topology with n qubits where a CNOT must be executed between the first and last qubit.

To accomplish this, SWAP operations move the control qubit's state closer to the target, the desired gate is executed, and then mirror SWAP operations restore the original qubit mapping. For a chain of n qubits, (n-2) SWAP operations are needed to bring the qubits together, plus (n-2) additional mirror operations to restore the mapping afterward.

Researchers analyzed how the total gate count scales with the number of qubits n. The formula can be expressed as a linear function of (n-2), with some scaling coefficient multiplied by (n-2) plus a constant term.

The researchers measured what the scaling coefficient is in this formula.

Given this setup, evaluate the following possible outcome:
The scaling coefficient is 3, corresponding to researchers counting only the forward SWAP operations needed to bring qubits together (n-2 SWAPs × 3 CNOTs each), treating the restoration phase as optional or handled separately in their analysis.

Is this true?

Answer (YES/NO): NO